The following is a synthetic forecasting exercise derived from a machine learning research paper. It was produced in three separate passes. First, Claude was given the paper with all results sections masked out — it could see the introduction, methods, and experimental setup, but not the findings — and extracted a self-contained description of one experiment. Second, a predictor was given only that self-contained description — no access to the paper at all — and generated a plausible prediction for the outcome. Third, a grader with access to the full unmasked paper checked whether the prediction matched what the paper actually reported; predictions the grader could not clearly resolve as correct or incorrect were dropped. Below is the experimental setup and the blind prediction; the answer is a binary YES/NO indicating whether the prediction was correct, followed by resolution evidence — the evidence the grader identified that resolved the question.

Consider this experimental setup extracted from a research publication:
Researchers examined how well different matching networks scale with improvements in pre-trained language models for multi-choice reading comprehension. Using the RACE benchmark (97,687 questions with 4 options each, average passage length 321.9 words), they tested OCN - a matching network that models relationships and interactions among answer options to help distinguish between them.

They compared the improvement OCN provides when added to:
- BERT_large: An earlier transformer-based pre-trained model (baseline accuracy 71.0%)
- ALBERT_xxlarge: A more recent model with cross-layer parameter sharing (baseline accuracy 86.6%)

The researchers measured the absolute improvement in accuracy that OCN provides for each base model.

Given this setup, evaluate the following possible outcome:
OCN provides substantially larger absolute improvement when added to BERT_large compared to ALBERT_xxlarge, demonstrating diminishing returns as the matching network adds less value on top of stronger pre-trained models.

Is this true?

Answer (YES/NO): NO